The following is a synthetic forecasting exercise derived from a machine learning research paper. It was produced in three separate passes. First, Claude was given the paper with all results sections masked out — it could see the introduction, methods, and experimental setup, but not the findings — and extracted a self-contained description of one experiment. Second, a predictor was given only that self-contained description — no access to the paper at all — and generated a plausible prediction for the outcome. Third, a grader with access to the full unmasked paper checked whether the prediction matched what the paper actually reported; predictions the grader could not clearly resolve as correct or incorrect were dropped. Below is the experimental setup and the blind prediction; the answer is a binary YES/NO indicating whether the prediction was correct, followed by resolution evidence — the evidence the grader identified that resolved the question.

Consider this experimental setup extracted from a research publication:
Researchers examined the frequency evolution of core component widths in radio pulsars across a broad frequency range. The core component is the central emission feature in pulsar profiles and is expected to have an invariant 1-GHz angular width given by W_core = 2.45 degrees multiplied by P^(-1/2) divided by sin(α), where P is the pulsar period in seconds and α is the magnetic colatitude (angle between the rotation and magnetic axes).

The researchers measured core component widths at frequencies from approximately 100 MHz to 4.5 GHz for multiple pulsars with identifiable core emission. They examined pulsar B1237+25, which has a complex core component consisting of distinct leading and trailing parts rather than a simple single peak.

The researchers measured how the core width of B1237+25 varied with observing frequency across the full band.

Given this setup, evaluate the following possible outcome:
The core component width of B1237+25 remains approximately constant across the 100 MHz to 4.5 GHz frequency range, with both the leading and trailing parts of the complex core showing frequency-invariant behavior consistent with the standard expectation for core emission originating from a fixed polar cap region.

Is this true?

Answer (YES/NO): NO